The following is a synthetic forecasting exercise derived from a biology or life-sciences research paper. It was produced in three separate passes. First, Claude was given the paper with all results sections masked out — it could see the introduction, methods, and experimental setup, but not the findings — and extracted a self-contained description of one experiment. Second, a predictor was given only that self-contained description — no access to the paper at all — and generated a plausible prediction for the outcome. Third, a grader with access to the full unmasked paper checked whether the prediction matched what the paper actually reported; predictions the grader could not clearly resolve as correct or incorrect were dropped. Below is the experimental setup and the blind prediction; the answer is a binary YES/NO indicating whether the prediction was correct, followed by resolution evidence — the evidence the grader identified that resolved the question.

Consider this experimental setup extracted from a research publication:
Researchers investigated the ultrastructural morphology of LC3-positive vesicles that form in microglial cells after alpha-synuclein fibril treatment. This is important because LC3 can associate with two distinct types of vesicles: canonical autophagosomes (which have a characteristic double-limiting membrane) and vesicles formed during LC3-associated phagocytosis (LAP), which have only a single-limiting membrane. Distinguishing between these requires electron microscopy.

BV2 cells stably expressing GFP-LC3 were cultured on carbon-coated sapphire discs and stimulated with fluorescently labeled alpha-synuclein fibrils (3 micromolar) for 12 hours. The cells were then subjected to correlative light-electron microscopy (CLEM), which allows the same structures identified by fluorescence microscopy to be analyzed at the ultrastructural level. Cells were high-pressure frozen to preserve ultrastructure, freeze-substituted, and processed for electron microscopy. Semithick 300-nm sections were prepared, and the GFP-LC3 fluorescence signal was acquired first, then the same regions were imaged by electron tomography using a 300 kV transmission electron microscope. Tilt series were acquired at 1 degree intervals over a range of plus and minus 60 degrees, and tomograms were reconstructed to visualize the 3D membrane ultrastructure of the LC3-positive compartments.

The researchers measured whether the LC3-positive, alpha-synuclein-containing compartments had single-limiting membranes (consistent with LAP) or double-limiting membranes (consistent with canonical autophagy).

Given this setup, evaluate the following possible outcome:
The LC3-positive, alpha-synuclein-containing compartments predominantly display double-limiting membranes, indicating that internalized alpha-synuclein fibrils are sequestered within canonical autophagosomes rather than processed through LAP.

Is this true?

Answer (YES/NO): YES